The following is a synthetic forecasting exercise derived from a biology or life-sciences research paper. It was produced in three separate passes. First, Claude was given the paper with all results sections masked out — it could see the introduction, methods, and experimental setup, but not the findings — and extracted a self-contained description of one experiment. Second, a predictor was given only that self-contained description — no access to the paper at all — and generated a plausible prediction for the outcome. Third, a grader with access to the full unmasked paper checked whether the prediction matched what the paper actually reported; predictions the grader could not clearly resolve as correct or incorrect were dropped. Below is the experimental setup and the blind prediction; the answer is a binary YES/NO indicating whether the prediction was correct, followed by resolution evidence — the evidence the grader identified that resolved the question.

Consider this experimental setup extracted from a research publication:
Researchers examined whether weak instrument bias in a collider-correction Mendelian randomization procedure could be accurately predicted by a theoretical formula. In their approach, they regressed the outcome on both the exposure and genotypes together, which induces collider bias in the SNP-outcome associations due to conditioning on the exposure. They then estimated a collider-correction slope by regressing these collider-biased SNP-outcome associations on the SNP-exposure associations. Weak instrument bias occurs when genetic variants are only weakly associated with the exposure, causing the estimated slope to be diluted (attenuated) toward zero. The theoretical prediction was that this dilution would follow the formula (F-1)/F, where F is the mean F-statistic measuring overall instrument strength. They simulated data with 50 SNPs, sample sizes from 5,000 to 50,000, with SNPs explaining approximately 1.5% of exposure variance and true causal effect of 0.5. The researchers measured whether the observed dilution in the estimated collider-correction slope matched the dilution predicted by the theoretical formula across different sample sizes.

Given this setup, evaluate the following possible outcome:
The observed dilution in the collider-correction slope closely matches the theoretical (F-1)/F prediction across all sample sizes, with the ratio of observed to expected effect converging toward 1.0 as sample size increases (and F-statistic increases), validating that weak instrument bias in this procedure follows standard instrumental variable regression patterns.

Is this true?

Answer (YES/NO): YES